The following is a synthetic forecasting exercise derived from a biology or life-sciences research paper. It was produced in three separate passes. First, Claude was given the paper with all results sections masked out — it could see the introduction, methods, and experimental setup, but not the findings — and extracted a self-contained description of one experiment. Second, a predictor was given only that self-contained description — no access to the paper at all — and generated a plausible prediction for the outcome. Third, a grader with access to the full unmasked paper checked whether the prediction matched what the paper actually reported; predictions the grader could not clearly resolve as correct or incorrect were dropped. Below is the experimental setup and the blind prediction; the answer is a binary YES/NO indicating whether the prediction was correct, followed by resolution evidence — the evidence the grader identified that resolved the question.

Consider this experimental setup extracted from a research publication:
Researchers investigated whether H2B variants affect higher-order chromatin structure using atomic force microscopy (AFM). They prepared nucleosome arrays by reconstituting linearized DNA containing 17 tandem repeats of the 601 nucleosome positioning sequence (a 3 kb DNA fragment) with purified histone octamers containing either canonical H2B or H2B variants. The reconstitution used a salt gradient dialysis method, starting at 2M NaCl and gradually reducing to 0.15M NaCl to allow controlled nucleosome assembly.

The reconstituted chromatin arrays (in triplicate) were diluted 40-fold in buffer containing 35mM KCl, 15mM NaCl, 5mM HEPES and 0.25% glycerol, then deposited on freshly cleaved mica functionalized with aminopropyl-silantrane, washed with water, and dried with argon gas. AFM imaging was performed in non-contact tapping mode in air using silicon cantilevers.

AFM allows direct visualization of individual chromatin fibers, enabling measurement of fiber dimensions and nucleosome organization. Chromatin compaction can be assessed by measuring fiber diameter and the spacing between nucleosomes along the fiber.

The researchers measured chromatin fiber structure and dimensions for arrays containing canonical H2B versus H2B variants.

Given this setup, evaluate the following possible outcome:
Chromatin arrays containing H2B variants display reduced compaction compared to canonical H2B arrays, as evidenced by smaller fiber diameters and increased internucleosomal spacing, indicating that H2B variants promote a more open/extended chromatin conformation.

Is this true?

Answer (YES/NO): NO